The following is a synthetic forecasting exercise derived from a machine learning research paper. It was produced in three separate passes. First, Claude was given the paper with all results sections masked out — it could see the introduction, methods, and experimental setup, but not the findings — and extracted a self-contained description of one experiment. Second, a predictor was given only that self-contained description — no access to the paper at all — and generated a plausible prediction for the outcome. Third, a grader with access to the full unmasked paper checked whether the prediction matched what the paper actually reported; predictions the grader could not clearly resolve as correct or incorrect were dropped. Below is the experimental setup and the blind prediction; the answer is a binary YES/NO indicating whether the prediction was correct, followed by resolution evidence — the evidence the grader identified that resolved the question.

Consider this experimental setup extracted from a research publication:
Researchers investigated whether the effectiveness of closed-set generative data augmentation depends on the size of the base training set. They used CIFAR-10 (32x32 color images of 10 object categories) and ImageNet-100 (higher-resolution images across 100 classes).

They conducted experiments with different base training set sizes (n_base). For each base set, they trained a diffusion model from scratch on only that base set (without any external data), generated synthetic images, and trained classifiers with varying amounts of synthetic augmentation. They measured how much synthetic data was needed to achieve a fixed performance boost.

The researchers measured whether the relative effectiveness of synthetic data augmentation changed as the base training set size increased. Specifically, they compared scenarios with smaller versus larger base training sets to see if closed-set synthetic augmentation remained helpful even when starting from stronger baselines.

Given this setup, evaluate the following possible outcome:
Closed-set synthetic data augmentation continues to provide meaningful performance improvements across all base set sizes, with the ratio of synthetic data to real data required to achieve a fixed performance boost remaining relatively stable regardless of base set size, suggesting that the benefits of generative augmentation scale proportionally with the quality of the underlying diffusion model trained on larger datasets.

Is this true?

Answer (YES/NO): NO